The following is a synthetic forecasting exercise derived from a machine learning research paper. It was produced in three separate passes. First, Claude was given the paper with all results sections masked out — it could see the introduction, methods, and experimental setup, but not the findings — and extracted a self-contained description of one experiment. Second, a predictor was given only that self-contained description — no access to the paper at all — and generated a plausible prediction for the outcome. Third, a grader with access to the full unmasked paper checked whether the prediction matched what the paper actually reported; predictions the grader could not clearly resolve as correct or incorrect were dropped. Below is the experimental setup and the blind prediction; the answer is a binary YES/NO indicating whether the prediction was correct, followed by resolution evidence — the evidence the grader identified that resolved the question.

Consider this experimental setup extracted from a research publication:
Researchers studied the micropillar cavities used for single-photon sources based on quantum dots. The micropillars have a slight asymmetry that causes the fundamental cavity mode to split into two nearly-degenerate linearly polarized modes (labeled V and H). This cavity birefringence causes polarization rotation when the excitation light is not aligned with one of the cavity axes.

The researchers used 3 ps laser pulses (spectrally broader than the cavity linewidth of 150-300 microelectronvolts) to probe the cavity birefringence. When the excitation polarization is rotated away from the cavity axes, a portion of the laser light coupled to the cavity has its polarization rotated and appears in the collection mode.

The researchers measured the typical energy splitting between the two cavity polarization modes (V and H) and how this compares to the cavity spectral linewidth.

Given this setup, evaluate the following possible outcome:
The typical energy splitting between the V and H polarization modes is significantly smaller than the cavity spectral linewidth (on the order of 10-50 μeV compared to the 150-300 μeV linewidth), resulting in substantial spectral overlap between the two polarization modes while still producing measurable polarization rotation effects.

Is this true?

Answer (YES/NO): NO